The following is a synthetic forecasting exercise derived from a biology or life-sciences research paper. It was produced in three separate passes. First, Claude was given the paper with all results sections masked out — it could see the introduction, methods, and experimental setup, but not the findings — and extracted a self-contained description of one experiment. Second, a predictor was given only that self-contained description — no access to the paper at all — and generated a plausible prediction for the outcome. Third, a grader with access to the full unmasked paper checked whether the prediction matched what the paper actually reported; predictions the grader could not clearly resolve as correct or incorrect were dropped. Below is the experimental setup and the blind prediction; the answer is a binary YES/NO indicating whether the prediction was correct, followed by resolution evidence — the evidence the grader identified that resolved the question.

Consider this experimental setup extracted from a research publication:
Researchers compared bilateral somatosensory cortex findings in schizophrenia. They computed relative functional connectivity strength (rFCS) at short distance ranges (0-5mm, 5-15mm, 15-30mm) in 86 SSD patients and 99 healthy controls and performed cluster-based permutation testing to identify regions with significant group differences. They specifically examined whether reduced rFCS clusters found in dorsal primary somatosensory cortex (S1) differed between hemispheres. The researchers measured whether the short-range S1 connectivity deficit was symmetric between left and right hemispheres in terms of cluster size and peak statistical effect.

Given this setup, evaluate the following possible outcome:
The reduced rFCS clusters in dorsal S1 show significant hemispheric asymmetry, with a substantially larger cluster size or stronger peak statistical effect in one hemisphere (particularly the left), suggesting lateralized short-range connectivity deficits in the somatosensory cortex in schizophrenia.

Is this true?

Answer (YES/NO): NO